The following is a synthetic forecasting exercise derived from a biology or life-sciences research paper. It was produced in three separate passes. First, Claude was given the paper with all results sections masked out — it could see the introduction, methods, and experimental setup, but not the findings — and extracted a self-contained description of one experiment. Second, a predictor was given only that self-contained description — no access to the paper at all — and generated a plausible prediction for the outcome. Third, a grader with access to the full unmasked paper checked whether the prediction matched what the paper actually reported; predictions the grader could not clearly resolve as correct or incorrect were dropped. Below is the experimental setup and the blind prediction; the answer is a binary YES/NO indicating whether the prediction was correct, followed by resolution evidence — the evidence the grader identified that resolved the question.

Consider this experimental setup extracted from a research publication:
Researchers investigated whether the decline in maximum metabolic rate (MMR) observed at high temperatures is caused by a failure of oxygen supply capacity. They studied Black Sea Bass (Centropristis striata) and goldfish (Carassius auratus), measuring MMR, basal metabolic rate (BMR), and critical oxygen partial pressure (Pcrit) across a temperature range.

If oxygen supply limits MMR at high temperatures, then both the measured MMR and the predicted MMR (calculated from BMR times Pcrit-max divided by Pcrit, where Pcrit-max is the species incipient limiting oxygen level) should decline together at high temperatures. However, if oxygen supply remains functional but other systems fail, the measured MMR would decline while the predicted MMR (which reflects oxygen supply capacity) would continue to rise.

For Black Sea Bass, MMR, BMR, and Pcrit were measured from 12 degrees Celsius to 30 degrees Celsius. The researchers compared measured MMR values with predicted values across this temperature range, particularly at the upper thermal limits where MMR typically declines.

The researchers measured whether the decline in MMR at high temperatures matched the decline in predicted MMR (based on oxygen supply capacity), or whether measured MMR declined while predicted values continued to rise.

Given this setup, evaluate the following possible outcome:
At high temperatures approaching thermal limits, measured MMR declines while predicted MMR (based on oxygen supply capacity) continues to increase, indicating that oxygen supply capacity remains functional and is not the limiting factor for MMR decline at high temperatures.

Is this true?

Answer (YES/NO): YES